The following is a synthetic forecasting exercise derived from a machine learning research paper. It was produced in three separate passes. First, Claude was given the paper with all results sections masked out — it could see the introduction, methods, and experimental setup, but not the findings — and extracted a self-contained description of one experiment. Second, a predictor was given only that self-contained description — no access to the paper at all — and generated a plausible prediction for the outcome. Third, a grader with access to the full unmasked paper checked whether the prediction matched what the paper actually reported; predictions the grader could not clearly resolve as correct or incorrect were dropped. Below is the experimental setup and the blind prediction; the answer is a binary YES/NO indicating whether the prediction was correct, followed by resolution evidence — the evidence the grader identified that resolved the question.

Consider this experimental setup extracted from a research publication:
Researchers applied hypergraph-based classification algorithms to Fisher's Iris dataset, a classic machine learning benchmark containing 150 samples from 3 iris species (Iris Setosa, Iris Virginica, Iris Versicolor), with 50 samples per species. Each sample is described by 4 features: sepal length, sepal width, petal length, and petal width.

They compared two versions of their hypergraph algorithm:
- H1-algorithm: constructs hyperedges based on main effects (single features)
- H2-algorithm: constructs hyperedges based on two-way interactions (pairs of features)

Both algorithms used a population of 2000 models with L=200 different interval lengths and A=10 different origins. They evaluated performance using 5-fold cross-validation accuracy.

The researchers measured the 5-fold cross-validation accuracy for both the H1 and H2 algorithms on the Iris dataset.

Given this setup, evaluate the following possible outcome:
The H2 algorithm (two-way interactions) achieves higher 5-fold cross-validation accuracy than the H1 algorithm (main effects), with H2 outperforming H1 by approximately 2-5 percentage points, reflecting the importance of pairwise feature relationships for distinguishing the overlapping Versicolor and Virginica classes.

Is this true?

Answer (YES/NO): NO